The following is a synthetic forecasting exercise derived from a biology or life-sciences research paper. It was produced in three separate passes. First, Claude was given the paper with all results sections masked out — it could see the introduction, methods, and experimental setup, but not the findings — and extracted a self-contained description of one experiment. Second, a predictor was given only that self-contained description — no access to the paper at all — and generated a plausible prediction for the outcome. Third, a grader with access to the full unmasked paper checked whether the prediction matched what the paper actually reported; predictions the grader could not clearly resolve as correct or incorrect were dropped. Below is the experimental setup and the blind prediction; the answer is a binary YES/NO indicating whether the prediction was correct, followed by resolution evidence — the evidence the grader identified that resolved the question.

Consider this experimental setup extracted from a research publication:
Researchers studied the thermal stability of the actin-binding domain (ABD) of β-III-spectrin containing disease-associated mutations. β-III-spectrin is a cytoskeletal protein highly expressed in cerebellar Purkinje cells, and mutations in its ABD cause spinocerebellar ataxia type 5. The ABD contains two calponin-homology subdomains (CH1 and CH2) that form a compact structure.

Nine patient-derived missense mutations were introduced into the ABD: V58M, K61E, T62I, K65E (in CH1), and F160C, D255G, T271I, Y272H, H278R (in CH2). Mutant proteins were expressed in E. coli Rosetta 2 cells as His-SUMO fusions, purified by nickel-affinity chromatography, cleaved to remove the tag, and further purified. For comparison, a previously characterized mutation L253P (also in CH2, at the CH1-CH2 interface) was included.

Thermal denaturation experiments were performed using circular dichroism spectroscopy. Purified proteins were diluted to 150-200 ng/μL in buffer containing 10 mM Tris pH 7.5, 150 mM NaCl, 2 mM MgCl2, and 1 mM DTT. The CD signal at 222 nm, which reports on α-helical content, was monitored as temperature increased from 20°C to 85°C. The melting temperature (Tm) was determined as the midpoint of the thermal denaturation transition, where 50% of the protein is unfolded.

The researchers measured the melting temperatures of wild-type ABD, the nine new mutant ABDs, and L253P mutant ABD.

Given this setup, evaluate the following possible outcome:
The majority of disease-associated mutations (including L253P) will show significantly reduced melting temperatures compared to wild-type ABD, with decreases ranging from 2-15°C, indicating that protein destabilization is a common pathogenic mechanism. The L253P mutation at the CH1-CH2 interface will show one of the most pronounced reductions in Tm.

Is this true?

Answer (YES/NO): NO